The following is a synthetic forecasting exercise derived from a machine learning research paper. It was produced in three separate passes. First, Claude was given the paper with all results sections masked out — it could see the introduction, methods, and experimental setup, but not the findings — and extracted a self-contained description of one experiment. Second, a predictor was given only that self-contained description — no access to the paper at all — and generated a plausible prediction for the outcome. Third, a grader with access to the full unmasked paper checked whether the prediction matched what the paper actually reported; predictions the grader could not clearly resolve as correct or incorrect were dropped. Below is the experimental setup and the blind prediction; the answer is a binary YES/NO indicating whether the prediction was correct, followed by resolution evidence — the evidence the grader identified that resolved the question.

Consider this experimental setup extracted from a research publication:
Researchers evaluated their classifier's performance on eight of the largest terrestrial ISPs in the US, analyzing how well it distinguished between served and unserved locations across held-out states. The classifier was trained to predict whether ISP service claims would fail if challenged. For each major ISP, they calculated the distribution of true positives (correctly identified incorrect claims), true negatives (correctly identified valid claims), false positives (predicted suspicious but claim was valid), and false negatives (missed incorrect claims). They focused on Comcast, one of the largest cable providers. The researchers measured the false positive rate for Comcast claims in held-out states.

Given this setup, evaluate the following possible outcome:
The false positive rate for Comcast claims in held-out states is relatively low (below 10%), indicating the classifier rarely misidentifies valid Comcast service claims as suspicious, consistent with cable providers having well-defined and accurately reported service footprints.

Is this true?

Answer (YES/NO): YES